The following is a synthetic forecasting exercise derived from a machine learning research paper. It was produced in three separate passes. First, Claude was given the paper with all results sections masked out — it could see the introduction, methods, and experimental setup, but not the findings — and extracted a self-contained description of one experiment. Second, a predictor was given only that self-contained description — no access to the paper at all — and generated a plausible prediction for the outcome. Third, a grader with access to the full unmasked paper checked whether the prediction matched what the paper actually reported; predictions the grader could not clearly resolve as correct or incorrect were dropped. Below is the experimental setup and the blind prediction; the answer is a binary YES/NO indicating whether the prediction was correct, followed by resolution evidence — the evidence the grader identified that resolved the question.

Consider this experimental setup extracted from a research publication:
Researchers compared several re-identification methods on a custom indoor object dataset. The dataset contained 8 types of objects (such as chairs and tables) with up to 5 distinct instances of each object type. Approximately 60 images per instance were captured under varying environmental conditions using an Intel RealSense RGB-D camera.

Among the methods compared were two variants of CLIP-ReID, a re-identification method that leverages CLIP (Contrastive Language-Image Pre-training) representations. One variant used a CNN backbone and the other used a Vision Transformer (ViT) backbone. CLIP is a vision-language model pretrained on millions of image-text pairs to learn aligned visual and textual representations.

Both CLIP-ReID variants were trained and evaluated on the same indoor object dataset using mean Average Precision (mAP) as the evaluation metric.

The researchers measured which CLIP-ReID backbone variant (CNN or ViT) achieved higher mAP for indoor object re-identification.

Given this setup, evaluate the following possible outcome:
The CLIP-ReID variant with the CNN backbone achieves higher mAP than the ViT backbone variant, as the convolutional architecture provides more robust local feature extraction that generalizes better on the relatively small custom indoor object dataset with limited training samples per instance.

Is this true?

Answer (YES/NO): NO